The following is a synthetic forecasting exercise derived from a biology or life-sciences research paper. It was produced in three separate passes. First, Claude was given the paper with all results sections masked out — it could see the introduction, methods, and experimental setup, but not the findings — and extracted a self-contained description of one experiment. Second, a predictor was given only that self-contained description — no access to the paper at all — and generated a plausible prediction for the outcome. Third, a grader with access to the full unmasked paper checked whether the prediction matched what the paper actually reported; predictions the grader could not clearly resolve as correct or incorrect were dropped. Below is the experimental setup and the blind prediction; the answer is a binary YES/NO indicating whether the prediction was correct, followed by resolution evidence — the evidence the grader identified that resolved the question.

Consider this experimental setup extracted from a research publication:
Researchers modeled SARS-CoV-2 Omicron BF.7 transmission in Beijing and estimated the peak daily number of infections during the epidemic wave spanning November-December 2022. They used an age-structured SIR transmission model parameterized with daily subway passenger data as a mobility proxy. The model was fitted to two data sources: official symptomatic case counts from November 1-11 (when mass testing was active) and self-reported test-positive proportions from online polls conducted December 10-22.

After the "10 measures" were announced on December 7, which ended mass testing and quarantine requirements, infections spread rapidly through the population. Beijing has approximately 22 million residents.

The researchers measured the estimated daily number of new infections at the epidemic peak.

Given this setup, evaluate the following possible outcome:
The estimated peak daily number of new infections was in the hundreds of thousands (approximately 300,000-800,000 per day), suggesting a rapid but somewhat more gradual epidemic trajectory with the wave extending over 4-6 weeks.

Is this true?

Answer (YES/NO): NO